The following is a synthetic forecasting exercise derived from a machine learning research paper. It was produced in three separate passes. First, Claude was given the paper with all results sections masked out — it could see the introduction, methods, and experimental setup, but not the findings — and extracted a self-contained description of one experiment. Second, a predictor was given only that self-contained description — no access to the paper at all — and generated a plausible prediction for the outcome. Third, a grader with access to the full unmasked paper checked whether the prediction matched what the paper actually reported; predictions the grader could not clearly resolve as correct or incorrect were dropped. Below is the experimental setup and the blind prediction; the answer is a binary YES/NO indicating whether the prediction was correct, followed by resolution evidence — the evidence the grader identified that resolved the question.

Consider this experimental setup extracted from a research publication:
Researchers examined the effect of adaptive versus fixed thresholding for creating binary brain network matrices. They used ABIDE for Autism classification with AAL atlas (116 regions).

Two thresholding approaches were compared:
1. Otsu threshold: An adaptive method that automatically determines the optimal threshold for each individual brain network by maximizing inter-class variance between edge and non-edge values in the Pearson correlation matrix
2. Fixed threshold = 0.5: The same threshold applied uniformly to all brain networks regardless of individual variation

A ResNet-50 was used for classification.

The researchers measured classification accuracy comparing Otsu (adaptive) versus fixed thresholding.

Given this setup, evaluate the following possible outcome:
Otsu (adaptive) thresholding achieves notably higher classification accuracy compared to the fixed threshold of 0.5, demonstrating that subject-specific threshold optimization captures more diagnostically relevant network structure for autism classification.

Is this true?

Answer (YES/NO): NO